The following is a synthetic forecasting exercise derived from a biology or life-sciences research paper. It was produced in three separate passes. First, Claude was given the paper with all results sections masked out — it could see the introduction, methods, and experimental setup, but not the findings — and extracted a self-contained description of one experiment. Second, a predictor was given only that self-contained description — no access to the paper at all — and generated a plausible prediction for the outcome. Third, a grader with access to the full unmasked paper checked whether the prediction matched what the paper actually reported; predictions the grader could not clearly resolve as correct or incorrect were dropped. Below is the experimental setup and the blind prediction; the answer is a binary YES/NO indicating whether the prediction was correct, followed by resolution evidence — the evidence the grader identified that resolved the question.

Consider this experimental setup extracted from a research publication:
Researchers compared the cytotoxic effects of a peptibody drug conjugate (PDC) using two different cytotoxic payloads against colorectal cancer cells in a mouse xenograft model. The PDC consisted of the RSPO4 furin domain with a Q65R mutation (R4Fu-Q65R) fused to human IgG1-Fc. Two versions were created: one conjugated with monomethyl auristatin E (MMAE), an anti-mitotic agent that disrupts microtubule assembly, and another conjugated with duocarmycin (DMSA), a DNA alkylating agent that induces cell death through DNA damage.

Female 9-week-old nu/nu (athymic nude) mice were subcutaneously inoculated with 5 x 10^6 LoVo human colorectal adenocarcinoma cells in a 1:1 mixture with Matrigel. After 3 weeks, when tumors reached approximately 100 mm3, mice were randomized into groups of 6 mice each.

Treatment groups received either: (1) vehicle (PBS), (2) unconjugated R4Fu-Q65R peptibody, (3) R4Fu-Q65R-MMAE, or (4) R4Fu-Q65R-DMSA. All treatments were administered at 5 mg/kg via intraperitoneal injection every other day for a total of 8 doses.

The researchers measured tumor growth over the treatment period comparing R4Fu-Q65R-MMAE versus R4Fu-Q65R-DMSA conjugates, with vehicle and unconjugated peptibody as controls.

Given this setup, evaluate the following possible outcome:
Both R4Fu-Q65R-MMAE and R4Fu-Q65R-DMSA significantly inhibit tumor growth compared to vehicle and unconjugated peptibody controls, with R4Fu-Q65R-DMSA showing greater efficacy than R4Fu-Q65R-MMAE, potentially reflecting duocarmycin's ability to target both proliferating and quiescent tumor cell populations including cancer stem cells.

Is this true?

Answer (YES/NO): NO